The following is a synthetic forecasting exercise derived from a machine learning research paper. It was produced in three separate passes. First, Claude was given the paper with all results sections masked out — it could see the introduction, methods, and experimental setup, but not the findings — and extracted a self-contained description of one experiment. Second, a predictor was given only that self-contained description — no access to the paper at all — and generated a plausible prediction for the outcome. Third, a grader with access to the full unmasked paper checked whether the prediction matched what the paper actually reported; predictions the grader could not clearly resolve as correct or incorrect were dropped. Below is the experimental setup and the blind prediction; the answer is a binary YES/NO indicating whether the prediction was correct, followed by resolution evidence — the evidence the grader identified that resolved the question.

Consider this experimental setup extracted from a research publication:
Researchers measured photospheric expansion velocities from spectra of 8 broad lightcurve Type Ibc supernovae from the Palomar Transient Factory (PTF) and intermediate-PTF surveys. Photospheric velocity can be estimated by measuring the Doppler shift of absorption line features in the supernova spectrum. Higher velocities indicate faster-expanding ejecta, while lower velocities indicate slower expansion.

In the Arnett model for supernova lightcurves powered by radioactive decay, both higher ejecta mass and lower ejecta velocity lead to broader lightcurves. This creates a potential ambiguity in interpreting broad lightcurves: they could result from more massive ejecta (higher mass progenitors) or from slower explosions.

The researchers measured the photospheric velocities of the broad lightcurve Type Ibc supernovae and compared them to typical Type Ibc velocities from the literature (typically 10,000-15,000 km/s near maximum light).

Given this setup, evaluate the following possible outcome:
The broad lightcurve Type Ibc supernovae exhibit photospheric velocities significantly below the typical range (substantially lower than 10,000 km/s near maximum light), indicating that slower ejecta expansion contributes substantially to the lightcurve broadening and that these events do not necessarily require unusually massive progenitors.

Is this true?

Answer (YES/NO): NO